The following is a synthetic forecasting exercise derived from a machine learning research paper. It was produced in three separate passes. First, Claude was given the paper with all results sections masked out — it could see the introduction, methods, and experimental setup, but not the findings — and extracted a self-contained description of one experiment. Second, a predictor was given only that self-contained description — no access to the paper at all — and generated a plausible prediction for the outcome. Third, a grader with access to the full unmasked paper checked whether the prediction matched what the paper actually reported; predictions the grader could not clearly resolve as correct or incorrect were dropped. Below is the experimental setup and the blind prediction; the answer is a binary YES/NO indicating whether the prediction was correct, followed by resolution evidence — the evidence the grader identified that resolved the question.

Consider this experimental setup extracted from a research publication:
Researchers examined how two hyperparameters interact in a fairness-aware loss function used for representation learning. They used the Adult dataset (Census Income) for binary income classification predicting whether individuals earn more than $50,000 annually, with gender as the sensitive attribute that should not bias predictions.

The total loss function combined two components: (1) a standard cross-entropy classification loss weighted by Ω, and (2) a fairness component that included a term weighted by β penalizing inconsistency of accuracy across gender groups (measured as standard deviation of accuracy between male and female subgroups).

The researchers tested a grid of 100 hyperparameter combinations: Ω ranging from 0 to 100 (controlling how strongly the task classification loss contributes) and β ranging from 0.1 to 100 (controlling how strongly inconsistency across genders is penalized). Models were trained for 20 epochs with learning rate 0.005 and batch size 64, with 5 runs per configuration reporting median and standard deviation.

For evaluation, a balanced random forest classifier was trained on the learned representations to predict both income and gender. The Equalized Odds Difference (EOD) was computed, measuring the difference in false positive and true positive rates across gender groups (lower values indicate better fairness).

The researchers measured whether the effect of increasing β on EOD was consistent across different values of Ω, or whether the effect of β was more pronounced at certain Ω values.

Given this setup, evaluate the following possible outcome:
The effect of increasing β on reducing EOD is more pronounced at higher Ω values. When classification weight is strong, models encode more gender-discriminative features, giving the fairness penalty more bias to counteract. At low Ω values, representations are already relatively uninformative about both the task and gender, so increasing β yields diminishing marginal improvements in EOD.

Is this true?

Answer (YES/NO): NO